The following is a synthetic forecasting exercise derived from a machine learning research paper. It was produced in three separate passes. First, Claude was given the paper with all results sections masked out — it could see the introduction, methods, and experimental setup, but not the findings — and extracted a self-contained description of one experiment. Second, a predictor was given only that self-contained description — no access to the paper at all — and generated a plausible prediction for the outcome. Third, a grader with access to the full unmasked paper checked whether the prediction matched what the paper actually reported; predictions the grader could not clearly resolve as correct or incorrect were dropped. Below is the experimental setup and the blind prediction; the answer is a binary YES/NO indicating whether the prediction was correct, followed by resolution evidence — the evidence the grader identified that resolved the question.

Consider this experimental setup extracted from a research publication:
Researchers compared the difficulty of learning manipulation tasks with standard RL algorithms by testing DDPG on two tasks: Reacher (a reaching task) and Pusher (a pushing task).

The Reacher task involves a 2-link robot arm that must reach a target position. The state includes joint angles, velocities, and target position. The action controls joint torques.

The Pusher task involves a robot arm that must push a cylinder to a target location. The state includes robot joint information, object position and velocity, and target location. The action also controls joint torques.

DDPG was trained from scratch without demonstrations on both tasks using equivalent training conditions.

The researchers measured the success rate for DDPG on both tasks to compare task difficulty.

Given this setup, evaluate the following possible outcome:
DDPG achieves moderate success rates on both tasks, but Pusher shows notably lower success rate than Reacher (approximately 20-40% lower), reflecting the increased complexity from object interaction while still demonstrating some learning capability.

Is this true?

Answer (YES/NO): NO